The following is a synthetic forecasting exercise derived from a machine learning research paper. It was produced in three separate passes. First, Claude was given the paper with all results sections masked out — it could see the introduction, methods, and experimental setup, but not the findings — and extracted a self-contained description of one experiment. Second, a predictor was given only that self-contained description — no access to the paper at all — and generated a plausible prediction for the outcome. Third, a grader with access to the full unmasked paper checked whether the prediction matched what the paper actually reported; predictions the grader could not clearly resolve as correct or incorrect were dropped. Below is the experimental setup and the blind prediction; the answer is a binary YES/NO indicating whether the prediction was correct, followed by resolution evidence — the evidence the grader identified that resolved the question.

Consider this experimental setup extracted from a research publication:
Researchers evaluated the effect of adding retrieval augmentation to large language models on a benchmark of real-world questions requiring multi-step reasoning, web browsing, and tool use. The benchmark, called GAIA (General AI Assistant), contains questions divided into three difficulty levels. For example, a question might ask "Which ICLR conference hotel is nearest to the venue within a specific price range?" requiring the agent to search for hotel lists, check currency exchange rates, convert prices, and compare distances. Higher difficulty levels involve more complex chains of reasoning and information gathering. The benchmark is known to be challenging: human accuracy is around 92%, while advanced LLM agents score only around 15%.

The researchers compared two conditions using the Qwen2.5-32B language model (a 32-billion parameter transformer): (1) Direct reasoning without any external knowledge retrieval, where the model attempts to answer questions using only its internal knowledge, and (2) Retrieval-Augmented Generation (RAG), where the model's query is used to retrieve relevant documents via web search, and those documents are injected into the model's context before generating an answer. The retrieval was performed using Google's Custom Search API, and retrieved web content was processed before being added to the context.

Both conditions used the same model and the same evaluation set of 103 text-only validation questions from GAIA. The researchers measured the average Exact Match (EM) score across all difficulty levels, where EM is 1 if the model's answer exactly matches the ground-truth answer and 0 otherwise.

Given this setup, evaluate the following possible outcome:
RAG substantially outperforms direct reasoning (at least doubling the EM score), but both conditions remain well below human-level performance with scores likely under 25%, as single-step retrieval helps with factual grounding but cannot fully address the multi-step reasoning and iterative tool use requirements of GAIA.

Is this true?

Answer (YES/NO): NO